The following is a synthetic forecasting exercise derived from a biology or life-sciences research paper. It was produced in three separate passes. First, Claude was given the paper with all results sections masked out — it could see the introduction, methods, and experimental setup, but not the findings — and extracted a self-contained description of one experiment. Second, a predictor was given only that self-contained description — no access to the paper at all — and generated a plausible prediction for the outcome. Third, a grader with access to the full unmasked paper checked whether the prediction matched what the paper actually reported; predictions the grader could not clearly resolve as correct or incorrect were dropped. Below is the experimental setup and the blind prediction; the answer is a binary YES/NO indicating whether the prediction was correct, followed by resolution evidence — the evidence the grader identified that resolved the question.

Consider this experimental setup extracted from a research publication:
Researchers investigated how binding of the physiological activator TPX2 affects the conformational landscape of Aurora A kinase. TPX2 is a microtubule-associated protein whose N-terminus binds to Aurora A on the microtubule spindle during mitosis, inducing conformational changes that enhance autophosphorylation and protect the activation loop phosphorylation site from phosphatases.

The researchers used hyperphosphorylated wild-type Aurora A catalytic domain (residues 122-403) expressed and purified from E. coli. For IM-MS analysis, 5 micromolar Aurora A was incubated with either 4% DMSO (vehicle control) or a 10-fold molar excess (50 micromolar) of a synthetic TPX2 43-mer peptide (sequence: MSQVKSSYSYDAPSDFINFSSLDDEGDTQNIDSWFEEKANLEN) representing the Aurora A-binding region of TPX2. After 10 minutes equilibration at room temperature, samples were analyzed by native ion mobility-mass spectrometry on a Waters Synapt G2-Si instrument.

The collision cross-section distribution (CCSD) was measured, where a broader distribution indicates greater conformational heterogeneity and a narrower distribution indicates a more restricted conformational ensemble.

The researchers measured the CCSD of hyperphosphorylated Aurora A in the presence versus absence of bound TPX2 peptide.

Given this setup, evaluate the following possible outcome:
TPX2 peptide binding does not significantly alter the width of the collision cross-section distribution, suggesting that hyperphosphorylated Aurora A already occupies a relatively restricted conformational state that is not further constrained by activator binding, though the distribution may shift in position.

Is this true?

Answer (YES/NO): NO